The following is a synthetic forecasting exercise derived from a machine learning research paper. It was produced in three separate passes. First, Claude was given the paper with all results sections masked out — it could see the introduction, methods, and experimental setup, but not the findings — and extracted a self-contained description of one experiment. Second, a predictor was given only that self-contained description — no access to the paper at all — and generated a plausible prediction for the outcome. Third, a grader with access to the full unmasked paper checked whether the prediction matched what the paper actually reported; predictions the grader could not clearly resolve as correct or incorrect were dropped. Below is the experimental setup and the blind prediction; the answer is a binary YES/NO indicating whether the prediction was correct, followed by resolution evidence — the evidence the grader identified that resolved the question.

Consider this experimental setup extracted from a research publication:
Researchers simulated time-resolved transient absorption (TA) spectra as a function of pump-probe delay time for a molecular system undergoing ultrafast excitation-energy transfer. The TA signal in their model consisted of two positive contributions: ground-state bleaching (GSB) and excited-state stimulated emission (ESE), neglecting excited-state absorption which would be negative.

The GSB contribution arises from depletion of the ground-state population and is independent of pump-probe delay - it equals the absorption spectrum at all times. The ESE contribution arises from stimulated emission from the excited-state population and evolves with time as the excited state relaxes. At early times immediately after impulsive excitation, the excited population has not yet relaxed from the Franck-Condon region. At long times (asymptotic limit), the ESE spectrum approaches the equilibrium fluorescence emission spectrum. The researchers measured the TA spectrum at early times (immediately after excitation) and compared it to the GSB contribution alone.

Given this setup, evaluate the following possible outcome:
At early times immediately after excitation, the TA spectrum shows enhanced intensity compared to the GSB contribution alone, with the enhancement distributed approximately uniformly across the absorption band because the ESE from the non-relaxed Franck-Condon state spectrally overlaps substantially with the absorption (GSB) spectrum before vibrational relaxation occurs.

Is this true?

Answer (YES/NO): YES